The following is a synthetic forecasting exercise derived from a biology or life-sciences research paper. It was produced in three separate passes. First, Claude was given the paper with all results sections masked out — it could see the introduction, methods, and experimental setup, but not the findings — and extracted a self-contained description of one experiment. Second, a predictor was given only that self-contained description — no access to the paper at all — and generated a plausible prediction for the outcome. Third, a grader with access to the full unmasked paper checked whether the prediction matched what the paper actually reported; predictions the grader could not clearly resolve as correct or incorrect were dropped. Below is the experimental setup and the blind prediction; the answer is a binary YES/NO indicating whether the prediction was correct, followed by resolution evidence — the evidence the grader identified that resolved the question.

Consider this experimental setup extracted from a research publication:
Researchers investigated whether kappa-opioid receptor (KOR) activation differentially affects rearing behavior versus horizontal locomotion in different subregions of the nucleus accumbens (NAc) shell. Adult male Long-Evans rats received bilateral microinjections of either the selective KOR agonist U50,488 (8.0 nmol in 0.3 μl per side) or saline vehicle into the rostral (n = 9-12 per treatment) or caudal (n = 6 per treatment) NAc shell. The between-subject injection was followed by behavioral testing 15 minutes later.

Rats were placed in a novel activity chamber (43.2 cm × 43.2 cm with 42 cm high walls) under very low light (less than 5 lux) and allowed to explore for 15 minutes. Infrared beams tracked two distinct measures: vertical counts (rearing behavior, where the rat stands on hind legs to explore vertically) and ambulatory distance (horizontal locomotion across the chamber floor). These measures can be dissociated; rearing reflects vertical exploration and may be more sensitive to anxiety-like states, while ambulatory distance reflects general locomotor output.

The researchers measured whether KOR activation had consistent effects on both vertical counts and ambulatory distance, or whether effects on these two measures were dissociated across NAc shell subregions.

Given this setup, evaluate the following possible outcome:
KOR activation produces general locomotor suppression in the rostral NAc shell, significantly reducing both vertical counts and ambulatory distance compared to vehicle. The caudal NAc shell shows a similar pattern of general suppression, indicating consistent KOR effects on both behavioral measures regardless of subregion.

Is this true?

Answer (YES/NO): NO